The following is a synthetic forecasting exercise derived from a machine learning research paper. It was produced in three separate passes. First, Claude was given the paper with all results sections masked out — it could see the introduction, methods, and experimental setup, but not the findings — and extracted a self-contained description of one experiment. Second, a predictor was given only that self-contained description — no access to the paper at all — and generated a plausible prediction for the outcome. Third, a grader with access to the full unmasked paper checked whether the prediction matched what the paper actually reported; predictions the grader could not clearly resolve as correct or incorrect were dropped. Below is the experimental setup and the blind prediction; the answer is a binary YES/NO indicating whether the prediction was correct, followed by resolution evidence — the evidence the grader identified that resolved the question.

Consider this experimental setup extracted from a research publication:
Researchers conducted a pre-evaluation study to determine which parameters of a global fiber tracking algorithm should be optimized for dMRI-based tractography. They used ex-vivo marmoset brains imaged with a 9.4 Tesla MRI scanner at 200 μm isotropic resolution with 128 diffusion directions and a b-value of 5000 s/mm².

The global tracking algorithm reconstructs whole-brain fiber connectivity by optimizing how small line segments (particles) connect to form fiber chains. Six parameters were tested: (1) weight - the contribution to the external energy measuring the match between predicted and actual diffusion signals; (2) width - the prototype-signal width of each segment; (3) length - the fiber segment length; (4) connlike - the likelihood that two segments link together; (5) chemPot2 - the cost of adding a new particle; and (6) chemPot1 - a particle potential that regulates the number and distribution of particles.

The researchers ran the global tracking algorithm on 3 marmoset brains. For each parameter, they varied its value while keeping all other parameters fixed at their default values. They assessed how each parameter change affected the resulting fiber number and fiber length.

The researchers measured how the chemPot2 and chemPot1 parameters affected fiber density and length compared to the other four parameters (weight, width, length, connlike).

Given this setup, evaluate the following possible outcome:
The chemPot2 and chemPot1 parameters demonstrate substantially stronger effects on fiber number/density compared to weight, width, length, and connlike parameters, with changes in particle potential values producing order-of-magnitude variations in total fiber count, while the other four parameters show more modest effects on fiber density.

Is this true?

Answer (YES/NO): NO